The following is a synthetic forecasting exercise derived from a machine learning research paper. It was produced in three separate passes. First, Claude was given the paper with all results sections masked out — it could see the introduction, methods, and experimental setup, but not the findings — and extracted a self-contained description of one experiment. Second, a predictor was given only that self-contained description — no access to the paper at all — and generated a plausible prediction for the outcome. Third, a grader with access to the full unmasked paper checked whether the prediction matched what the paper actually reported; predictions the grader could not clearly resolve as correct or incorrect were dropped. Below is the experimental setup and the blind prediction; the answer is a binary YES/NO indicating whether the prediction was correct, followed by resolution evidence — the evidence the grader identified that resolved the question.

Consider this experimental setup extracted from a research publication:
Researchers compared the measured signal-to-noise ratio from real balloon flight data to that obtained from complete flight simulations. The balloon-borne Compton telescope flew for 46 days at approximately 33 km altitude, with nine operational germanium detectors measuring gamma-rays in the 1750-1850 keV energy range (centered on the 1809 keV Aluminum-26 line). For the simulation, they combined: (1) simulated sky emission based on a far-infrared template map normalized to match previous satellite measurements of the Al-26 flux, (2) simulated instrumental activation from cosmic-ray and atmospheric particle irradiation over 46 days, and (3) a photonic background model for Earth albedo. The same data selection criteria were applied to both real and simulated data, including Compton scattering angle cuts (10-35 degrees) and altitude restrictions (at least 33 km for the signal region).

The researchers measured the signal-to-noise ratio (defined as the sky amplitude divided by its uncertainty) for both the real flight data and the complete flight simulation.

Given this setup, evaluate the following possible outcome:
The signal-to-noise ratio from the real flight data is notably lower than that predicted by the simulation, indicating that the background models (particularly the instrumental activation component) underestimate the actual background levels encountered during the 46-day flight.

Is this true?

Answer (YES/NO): NO